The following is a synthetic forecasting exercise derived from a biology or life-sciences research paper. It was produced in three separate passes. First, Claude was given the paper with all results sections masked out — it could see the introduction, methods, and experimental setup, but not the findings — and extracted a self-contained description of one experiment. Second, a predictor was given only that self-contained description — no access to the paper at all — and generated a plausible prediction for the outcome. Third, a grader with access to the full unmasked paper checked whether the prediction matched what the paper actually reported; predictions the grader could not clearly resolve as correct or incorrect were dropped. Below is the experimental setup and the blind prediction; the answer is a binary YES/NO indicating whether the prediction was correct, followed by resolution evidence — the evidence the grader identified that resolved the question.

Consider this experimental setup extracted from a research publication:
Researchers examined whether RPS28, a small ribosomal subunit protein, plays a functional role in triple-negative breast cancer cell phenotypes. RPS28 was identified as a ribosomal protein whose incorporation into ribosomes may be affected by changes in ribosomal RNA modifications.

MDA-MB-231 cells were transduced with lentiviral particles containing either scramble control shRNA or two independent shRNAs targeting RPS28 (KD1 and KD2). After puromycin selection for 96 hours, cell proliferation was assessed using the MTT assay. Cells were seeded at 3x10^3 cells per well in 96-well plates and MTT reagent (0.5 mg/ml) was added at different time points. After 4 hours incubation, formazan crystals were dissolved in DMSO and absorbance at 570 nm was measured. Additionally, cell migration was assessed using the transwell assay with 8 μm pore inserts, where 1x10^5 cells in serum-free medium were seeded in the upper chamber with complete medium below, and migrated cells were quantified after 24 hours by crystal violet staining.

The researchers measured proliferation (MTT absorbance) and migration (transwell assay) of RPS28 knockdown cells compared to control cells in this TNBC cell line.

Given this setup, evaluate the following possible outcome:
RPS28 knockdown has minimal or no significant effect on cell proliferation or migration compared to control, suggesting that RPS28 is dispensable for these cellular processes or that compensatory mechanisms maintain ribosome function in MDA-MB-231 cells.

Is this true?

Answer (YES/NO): NO